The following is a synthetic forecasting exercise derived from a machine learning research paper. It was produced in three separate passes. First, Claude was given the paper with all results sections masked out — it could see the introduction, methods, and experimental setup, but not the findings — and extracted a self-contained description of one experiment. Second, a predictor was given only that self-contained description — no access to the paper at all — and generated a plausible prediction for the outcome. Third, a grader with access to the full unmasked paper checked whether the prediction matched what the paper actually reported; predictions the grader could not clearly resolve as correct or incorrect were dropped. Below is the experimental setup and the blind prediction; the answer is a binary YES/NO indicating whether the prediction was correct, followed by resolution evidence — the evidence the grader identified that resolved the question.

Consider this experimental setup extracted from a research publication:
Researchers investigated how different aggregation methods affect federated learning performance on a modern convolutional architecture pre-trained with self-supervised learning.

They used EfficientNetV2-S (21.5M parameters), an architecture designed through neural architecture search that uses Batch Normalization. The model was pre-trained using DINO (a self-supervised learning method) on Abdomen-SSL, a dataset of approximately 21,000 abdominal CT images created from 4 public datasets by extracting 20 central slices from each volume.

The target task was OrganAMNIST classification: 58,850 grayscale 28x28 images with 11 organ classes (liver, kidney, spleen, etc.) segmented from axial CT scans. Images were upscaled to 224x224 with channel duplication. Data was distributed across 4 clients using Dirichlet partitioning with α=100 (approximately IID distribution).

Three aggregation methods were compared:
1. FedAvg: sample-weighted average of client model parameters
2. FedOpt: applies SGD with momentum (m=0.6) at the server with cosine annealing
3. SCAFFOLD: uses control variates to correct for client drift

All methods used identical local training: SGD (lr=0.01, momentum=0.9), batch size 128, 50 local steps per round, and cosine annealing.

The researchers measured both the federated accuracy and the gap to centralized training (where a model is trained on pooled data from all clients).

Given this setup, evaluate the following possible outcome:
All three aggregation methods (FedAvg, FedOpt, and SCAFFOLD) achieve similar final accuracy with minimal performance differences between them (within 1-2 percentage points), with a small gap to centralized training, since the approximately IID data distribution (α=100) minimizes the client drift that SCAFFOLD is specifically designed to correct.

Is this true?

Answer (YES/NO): NO